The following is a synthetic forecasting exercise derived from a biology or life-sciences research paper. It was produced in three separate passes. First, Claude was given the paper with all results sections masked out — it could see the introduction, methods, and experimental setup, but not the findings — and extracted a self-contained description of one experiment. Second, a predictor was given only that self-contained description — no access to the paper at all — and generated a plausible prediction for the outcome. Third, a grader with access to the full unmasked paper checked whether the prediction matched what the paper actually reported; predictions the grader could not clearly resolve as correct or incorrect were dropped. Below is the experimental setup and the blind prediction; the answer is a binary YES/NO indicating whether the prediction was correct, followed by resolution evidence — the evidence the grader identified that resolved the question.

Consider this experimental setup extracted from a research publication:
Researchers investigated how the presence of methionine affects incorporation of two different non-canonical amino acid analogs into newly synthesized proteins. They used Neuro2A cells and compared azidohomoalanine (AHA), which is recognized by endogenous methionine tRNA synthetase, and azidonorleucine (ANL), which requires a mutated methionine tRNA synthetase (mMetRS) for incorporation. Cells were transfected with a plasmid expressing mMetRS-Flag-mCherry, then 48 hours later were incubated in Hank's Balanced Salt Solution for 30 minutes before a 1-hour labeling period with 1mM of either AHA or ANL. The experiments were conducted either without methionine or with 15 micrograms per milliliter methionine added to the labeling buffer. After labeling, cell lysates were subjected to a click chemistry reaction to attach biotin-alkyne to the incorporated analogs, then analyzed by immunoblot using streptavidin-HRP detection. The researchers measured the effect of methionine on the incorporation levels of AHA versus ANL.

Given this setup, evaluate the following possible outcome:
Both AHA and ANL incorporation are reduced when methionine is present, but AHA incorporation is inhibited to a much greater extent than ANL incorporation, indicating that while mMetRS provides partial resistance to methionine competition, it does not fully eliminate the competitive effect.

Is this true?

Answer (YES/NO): YES